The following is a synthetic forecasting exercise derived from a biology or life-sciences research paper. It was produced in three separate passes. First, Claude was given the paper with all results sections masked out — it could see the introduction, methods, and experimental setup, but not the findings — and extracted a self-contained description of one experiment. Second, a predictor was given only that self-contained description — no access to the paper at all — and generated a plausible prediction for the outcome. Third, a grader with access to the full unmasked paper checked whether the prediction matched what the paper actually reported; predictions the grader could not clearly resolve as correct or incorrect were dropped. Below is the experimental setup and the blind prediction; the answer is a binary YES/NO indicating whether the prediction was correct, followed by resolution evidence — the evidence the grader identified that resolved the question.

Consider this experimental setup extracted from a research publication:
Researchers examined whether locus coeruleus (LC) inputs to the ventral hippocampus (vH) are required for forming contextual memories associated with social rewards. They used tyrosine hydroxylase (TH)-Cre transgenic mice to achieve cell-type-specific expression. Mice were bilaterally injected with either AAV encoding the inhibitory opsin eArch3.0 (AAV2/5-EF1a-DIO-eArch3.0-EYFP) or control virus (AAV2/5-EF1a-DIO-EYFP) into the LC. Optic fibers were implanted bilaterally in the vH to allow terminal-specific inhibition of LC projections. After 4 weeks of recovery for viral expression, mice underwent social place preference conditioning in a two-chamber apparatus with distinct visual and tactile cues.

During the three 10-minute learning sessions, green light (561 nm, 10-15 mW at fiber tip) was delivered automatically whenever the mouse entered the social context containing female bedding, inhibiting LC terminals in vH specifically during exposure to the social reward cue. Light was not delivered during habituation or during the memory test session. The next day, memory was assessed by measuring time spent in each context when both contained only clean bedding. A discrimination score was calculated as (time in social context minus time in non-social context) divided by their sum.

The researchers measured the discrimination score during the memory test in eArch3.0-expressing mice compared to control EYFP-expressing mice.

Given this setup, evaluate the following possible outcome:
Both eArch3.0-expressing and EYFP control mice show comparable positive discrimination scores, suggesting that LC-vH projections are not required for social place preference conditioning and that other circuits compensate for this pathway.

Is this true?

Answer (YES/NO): NO